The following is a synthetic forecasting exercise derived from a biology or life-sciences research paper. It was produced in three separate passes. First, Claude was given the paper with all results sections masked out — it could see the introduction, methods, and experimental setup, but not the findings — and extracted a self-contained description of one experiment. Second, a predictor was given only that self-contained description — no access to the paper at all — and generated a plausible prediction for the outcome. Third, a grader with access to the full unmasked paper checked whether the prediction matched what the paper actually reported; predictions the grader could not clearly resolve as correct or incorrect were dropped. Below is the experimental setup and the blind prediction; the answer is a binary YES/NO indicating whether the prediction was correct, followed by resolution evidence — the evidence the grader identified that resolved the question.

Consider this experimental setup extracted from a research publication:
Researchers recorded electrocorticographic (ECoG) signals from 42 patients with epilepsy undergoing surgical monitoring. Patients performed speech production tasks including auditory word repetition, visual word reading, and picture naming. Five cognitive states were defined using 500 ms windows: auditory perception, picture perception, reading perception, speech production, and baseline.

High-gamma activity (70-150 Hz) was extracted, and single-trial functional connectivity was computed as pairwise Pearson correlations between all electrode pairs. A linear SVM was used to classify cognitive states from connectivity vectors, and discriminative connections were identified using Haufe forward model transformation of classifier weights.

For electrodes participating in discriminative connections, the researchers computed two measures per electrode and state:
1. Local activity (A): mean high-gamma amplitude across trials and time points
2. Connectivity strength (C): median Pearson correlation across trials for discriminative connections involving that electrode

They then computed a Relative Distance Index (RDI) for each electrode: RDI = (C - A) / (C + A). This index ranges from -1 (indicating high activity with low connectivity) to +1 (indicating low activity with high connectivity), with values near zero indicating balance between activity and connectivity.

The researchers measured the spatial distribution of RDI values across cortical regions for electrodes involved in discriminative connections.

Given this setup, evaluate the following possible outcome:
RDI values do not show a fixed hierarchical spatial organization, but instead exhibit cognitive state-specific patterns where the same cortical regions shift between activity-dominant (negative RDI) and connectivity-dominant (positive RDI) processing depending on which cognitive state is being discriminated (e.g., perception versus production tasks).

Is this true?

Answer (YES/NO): YES